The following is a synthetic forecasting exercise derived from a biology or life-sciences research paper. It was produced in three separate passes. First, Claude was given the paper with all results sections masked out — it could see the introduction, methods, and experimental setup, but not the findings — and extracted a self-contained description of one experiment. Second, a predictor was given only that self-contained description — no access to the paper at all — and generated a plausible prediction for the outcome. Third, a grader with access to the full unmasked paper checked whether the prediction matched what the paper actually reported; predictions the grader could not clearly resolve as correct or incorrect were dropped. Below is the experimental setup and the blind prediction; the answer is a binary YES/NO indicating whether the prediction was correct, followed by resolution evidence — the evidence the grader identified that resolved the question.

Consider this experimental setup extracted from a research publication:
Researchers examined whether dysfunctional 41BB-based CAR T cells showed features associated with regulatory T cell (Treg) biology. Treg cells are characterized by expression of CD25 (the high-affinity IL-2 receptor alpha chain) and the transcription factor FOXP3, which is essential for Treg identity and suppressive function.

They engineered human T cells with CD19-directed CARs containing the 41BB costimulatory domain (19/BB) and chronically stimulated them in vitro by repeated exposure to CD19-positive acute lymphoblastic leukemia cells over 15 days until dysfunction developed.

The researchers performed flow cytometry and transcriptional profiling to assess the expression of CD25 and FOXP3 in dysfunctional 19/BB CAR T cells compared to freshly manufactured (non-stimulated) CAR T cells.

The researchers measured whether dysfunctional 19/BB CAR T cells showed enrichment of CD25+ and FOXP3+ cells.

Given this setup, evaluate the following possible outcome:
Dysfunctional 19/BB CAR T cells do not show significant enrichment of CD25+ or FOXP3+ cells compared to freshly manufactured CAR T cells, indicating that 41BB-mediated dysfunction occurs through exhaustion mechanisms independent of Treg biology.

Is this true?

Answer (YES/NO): NO